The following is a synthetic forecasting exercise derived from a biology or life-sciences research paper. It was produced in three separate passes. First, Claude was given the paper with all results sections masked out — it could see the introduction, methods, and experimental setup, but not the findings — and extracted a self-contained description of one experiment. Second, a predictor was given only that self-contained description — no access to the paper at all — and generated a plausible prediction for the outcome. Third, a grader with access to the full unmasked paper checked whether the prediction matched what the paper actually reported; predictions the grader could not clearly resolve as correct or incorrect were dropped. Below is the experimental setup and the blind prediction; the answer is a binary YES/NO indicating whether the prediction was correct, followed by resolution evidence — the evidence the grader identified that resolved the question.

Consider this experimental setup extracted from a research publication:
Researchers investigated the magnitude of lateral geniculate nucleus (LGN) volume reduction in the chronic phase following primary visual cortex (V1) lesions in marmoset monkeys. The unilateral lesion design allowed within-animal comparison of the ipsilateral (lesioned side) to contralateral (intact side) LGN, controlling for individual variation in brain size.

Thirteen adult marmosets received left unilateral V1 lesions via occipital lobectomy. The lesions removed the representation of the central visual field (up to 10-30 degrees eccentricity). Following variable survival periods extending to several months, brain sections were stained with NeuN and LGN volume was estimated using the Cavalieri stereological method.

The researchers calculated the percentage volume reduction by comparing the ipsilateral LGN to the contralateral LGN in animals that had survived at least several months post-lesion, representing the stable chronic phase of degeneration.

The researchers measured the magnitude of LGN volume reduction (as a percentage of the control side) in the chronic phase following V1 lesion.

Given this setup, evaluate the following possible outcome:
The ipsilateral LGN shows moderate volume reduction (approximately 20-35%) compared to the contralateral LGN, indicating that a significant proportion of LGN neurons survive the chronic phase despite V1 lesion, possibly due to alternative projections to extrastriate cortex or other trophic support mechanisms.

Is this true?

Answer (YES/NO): NO